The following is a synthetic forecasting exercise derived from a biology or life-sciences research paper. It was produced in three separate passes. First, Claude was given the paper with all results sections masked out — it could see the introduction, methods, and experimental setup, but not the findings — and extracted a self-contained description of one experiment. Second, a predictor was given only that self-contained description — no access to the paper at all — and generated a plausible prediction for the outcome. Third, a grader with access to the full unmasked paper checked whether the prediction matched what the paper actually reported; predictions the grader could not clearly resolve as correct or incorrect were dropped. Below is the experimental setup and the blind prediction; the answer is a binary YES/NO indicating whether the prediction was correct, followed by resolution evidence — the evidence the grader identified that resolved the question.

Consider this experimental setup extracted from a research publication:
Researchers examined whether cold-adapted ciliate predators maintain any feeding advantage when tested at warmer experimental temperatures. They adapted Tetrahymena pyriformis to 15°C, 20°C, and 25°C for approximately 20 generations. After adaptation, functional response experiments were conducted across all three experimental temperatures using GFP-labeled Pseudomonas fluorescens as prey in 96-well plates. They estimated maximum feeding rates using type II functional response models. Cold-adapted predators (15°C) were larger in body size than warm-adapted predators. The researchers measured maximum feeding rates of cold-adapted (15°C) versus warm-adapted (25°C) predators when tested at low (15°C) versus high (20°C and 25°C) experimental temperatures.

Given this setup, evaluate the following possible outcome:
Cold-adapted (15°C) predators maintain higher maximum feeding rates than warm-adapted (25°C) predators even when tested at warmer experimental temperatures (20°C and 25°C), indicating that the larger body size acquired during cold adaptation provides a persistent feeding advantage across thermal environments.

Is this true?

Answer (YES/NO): NO